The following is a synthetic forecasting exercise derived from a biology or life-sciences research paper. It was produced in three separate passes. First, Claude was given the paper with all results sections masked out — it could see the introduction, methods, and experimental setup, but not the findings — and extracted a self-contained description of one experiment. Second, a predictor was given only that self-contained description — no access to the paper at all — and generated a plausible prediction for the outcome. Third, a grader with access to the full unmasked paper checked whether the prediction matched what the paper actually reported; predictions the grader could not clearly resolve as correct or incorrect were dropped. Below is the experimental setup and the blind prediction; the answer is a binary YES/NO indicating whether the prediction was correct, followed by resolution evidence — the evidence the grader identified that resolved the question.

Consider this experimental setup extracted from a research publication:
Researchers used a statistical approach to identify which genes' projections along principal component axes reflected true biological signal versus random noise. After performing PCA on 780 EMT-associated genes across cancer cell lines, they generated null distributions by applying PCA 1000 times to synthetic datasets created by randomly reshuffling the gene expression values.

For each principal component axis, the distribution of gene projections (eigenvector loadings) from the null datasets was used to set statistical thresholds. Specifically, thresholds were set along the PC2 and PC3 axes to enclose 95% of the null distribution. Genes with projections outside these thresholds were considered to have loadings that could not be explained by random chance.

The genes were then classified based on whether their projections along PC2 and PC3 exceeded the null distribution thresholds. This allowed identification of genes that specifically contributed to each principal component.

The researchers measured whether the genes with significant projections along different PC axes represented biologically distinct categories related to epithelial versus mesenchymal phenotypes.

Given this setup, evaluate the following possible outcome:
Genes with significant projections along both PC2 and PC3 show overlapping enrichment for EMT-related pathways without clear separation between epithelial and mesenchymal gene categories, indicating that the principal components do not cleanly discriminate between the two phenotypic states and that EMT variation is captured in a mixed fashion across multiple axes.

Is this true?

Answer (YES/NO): NO